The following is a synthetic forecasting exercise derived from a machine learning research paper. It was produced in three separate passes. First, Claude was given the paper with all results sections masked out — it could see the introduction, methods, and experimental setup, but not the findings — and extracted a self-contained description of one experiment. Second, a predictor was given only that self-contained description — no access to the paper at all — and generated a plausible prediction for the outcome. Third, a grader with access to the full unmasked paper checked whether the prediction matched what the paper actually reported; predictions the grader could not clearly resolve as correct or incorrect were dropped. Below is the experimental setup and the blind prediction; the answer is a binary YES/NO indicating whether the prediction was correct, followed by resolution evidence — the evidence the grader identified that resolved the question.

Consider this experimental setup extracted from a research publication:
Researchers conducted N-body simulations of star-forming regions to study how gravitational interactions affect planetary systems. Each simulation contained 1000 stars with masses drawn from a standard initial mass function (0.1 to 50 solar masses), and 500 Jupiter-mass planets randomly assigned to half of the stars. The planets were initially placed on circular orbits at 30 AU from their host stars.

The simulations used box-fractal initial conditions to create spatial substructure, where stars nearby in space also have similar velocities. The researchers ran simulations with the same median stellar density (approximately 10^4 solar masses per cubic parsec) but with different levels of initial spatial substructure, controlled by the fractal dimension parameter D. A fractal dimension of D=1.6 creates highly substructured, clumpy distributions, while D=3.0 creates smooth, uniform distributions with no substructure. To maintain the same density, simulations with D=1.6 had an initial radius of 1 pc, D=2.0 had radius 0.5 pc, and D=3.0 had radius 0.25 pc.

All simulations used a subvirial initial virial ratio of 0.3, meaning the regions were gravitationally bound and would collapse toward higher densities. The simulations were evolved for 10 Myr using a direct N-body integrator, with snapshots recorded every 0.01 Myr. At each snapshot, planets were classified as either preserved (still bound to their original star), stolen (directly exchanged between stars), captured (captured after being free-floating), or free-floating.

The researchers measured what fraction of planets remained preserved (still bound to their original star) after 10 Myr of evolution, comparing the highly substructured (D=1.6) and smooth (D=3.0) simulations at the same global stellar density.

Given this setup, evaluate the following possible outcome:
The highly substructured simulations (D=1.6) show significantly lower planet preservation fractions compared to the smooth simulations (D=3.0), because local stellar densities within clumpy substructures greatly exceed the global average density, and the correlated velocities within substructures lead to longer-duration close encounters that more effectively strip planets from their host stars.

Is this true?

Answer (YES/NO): YES